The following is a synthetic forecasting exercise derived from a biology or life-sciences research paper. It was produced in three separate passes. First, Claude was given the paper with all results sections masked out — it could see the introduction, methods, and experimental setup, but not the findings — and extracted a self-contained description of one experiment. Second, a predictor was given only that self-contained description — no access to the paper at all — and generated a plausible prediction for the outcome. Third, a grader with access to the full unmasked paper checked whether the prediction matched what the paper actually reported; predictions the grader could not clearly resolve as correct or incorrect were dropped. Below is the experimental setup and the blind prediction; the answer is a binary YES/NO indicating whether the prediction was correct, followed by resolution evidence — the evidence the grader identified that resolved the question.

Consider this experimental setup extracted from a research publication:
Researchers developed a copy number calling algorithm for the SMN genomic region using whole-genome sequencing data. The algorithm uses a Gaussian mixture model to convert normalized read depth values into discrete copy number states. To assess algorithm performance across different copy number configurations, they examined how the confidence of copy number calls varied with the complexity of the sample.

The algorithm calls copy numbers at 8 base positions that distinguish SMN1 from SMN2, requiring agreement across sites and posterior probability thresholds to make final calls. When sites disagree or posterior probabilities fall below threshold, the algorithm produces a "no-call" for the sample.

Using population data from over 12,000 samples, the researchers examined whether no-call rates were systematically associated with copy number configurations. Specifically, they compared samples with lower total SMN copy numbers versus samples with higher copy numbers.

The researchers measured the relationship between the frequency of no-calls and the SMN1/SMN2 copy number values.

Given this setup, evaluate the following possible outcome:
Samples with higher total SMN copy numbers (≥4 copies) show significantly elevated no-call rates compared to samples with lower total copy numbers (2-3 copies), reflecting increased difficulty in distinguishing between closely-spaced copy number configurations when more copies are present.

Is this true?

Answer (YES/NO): YES